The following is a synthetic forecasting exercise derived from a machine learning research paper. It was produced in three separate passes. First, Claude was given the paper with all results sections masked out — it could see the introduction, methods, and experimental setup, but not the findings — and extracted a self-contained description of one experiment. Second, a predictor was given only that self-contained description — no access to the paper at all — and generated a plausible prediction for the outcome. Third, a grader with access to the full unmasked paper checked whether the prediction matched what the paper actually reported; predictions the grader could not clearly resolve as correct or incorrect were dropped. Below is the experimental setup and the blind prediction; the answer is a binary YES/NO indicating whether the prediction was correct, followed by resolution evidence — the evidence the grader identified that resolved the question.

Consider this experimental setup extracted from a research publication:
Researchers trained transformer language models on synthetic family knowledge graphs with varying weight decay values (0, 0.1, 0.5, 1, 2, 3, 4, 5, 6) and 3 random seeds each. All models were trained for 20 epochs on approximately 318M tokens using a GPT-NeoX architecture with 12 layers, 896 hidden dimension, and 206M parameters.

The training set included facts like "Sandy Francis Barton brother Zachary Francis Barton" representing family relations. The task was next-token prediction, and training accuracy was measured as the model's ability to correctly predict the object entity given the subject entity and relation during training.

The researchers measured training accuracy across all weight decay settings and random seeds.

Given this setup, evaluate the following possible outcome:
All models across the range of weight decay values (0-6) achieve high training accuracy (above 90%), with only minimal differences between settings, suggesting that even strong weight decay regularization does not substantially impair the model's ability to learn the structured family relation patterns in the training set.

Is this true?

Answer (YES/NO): YES